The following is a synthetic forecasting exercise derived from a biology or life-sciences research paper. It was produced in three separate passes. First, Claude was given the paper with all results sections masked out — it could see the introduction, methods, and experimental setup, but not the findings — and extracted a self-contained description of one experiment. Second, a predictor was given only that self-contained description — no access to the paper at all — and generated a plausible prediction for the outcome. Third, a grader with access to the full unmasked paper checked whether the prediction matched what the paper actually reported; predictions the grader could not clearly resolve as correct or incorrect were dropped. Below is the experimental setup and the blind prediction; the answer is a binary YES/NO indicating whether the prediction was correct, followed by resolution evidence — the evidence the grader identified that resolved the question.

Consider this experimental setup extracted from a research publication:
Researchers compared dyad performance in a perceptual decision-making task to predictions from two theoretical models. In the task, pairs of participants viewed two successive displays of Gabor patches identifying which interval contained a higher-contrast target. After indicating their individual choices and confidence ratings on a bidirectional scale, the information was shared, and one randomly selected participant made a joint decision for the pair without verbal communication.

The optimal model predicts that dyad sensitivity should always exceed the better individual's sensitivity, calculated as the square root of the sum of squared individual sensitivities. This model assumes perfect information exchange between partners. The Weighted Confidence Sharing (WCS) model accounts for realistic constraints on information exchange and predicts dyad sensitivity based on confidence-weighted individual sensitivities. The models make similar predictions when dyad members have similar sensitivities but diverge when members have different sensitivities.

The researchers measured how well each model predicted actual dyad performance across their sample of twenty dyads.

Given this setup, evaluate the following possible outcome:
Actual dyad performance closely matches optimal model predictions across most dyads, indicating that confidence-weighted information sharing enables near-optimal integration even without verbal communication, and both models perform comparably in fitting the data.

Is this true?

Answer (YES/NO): NO